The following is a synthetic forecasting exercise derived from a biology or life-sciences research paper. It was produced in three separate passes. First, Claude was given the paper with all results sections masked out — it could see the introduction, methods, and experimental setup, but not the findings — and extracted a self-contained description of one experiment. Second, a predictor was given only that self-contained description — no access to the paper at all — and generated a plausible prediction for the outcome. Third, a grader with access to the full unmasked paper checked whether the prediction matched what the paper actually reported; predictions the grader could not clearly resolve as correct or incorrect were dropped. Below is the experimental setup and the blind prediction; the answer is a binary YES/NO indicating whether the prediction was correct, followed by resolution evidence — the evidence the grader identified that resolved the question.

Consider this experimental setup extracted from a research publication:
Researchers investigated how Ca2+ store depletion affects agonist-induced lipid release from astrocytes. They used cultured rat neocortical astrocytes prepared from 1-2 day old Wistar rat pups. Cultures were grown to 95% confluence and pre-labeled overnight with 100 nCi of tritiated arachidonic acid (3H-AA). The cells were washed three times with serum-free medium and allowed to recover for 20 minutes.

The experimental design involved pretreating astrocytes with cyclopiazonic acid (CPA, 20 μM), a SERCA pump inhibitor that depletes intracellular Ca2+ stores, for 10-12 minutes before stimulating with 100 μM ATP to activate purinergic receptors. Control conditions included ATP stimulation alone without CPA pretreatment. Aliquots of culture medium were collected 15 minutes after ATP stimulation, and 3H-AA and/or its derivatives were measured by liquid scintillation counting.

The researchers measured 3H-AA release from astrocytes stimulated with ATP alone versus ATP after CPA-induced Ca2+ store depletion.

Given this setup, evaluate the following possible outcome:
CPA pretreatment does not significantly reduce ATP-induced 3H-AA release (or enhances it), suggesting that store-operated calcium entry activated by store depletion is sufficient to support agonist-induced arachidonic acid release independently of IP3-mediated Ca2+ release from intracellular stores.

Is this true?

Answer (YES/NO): NO